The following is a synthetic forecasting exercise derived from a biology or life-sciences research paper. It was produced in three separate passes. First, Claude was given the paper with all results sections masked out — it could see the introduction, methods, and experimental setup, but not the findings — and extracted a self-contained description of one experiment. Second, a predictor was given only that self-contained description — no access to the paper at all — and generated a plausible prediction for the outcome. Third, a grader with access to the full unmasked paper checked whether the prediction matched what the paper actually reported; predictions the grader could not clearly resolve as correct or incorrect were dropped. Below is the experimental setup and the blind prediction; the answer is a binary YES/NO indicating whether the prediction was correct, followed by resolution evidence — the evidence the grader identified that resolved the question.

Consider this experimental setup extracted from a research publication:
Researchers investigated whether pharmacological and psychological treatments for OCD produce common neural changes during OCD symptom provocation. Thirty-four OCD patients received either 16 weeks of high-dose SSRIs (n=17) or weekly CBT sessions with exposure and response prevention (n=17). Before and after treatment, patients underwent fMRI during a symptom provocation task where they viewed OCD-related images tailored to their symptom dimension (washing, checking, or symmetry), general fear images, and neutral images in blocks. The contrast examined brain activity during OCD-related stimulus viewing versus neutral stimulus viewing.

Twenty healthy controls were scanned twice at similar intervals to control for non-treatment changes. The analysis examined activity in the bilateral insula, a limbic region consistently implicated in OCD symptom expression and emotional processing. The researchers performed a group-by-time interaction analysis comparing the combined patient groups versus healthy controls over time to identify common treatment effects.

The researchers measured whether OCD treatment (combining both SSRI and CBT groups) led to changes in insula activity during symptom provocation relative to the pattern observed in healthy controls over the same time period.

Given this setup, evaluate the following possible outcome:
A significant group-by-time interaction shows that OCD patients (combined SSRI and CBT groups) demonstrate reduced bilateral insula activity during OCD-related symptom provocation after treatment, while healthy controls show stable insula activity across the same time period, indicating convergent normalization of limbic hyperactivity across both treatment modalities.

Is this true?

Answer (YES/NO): NO